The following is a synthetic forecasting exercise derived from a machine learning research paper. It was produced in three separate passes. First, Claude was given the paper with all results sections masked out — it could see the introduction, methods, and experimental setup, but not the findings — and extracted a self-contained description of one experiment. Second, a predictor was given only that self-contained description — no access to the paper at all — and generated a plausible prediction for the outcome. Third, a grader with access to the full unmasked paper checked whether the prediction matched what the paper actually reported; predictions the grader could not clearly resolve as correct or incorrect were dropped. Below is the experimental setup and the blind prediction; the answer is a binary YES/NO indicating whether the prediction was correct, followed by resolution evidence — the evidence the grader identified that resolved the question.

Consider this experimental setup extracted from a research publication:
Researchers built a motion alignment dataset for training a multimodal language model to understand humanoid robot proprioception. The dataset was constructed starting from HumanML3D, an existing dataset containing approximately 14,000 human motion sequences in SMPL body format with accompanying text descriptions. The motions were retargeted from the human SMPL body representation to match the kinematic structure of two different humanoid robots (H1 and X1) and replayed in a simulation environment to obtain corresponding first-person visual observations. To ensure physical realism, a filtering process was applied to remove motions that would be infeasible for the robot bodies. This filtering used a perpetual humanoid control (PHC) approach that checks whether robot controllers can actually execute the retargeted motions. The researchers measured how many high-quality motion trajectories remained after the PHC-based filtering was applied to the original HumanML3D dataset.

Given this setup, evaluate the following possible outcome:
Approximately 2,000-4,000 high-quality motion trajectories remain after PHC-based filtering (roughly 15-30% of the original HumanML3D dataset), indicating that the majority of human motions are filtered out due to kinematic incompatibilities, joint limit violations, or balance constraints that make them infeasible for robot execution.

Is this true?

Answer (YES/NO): NO